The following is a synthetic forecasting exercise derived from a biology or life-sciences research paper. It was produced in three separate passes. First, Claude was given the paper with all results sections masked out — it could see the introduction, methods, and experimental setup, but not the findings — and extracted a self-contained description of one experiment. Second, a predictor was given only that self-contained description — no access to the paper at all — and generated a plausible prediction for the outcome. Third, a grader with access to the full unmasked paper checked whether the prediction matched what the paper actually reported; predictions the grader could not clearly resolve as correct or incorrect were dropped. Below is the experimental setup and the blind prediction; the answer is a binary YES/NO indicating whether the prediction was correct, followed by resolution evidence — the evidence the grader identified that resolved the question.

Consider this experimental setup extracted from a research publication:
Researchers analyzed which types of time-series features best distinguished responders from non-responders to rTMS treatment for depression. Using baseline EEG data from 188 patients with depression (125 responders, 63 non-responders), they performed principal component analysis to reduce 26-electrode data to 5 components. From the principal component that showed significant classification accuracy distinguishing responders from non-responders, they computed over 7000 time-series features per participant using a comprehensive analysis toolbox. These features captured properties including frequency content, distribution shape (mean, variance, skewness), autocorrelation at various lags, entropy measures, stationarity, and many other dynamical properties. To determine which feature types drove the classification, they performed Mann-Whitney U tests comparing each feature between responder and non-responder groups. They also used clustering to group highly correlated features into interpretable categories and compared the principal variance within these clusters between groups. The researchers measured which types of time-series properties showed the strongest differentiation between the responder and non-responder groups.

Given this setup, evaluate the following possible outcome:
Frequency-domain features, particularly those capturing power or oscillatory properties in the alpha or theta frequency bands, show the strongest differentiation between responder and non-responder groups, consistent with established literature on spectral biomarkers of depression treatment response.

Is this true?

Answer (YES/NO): NO